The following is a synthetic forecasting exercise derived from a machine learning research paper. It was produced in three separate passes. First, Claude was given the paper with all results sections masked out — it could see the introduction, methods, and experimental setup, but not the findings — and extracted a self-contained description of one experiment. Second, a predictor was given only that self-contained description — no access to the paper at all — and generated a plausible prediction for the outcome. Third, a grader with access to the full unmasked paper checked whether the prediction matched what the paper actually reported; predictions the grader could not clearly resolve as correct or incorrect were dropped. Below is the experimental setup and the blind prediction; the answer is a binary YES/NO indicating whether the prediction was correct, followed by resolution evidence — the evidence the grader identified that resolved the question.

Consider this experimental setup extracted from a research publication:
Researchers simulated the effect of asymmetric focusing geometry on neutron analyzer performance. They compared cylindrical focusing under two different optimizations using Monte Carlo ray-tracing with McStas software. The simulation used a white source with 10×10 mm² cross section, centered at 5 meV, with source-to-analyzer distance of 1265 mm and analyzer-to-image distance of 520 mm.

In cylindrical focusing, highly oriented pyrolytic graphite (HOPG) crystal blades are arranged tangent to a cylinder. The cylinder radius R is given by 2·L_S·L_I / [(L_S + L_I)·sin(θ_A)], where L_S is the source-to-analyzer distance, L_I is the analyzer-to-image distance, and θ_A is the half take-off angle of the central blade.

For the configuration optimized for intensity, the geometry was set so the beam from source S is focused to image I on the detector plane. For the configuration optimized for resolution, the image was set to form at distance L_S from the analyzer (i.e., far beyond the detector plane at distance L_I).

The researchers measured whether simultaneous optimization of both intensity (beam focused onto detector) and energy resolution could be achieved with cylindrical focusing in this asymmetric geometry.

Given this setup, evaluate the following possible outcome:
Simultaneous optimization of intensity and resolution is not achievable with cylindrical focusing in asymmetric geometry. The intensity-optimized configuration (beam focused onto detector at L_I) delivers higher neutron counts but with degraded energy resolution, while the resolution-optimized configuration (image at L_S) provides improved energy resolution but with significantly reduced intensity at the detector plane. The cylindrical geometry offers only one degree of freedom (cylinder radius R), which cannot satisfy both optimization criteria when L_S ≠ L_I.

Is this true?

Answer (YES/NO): NO